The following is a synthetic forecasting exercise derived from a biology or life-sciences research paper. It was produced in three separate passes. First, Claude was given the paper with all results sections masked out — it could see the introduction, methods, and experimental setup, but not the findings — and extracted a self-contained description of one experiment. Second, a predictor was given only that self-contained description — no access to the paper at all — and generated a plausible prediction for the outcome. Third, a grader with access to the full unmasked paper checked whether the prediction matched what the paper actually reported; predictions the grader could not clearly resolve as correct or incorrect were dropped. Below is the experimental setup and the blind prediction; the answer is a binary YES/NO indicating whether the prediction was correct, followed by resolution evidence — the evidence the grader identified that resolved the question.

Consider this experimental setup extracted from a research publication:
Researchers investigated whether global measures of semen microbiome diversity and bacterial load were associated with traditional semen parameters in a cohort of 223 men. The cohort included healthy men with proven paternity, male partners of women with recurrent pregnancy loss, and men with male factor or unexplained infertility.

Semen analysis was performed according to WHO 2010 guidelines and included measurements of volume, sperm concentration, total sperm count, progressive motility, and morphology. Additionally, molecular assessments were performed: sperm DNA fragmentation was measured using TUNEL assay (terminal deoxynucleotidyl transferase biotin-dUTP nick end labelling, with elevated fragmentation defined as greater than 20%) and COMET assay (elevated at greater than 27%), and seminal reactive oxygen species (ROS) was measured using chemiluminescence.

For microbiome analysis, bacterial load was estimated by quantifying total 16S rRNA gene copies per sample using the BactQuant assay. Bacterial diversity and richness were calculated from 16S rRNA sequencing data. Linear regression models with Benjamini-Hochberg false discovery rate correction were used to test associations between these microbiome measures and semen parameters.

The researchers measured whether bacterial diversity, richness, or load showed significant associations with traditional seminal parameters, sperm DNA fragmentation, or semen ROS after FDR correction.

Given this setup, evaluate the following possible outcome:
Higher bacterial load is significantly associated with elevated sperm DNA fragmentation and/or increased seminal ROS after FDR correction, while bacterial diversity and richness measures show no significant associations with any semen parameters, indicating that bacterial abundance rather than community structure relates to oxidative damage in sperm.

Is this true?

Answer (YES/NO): NO